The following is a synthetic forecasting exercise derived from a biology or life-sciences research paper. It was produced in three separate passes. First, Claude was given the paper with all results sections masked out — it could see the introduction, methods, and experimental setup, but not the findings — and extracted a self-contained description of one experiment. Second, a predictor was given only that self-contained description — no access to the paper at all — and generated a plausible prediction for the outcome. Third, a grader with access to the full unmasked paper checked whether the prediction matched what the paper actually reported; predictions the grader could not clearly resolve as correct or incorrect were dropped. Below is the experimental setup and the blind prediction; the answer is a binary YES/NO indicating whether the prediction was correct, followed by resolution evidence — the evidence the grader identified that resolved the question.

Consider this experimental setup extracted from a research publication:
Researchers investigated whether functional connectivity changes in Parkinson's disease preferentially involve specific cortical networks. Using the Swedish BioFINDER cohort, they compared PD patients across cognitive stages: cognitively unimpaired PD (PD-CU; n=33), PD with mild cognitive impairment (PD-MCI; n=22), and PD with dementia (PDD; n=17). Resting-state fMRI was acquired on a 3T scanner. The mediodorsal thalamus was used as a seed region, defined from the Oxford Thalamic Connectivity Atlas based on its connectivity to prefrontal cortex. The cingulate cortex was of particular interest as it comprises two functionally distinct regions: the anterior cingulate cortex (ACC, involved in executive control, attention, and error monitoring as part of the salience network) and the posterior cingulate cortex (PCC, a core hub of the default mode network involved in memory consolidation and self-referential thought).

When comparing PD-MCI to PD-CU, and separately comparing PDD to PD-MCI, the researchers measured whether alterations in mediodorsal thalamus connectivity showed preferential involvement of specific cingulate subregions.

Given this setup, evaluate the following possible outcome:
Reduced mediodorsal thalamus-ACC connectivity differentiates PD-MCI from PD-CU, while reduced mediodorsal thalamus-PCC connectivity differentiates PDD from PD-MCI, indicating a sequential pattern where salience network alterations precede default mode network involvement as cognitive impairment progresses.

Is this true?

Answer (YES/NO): YES